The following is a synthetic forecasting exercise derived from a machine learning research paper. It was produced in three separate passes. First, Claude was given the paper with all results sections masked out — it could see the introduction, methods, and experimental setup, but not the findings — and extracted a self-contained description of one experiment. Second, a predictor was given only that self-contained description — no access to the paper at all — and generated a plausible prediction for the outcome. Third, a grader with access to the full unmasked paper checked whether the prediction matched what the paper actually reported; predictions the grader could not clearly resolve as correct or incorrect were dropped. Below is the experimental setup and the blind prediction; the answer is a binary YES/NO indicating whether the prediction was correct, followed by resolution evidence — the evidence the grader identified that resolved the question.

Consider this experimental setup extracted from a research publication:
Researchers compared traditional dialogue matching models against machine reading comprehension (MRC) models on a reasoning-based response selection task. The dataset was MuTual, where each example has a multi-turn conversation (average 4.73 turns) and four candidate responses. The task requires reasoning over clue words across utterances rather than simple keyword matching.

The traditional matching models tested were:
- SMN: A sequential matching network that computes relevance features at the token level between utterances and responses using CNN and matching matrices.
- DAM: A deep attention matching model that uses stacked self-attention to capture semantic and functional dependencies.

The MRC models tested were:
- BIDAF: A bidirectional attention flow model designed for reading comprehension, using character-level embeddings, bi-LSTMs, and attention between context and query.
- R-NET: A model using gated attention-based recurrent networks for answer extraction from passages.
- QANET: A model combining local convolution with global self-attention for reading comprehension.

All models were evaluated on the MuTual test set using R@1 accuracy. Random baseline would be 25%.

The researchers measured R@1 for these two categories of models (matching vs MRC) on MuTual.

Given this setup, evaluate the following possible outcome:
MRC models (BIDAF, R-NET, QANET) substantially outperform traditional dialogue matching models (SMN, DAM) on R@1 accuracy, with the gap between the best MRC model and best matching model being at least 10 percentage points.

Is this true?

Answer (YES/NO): NO